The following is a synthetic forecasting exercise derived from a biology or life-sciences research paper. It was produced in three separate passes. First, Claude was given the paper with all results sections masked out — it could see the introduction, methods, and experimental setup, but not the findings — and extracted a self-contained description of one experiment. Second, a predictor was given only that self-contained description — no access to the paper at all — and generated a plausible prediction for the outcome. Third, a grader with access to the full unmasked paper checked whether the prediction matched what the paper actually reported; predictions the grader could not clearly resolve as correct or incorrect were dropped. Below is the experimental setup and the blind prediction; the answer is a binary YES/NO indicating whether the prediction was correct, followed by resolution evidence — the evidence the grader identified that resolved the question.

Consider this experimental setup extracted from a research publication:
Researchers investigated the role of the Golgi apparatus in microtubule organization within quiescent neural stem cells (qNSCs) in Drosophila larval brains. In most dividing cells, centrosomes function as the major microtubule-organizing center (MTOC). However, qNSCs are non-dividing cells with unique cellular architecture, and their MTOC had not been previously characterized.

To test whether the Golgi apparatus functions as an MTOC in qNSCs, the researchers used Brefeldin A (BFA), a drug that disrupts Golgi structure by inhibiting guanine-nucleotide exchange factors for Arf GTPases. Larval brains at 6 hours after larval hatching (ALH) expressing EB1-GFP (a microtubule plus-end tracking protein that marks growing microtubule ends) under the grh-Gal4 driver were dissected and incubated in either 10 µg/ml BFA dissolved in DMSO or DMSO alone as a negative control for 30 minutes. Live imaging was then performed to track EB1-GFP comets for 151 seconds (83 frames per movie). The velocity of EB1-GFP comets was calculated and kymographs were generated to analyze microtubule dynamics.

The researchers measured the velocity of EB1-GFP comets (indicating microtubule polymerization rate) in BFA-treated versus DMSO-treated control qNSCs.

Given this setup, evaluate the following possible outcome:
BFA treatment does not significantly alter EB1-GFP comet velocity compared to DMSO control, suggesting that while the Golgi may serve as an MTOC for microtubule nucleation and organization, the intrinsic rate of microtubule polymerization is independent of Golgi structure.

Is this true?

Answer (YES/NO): NO